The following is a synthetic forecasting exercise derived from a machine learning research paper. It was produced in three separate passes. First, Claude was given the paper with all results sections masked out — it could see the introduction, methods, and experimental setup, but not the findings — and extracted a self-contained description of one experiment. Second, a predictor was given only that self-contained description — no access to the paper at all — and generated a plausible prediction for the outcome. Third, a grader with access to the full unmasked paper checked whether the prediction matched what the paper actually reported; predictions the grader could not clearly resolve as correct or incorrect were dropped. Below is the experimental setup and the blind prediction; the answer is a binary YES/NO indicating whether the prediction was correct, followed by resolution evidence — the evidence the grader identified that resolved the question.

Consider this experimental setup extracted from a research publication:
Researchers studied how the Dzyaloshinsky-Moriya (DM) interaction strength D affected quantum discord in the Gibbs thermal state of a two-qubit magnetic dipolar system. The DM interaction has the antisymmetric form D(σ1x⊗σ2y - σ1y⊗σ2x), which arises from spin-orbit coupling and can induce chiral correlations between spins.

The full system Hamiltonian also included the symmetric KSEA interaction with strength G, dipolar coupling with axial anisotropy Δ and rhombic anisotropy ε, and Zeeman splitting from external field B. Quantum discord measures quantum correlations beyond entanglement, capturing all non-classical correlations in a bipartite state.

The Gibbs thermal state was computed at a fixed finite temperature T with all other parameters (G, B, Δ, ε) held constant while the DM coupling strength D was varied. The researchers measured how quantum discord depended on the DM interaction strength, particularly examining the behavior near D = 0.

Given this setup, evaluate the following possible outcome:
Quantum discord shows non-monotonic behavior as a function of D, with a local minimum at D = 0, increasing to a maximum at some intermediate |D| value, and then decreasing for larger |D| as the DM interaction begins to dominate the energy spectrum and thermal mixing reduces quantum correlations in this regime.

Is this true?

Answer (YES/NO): NO